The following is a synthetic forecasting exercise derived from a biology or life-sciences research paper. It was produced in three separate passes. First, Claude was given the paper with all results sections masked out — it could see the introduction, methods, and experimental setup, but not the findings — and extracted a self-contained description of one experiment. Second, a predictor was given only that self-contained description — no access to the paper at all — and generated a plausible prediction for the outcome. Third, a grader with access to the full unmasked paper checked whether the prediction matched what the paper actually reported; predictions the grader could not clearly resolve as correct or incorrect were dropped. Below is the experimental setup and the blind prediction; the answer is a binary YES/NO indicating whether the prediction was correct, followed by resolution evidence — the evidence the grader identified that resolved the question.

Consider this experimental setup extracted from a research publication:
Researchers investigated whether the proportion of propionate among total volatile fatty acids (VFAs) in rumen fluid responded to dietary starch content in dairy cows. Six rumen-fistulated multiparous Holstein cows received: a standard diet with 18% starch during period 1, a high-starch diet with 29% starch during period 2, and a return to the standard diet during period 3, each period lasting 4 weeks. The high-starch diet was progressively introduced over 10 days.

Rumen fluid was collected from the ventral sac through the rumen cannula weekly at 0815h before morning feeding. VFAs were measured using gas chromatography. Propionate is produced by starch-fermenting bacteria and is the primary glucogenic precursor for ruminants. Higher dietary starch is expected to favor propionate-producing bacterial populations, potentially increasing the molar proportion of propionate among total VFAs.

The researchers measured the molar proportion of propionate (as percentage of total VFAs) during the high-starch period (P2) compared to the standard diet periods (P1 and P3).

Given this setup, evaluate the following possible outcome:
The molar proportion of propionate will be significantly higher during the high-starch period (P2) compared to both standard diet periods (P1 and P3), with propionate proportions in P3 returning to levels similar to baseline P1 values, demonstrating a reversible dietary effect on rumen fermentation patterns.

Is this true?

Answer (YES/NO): YES